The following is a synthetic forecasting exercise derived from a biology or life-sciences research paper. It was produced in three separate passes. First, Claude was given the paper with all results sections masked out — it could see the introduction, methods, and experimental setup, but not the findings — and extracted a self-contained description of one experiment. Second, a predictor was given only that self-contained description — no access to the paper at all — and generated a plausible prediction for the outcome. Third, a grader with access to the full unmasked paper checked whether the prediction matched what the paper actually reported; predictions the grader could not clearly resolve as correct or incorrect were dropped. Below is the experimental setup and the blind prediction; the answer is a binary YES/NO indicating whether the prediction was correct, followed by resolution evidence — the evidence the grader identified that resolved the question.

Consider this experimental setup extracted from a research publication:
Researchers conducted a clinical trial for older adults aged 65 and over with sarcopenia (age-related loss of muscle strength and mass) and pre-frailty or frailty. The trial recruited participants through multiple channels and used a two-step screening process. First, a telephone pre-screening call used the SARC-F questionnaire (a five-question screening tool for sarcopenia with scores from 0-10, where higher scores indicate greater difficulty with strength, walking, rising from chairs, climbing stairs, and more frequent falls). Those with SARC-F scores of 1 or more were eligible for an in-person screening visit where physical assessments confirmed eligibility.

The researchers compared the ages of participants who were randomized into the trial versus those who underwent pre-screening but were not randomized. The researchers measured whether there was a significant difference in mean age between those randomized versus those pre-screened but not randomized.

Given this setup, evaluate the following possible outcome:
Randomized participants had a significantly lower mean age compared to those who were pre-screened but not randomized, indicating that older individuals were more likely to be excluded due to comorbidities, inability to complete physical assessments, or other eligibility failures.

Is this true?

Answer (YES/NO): NO